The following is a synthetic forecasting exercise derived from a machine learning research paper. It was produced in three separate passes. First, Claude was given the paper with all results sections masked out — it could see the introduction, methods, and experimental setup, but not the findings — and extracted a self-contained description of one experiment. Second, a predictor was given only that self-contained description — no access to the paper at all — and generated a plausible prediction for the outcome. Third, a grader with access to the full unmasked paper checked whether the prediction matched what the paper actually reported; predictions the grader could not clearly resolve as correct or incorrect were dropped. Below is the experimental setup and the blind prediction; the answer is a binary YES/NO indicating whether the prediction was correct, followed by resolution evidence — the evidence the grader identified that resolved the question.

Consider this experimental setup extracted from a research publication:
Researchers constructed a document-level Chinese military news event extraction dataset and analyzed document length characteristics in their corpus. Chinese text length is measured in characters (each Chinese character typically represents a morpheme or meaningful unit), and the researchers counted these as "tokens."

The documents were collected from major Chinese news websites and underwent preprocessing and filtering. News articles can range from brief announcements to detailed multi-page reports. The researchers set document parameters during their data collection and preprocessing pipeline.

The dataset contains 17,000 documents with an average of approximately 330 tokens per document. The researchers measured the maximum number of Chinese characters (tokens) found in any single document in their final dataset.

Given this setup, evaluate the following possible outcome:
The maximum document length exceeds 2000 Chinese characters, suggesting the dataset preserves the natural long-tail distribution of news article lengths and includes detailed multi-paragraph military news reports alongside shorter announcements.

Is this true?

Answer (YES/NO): NO